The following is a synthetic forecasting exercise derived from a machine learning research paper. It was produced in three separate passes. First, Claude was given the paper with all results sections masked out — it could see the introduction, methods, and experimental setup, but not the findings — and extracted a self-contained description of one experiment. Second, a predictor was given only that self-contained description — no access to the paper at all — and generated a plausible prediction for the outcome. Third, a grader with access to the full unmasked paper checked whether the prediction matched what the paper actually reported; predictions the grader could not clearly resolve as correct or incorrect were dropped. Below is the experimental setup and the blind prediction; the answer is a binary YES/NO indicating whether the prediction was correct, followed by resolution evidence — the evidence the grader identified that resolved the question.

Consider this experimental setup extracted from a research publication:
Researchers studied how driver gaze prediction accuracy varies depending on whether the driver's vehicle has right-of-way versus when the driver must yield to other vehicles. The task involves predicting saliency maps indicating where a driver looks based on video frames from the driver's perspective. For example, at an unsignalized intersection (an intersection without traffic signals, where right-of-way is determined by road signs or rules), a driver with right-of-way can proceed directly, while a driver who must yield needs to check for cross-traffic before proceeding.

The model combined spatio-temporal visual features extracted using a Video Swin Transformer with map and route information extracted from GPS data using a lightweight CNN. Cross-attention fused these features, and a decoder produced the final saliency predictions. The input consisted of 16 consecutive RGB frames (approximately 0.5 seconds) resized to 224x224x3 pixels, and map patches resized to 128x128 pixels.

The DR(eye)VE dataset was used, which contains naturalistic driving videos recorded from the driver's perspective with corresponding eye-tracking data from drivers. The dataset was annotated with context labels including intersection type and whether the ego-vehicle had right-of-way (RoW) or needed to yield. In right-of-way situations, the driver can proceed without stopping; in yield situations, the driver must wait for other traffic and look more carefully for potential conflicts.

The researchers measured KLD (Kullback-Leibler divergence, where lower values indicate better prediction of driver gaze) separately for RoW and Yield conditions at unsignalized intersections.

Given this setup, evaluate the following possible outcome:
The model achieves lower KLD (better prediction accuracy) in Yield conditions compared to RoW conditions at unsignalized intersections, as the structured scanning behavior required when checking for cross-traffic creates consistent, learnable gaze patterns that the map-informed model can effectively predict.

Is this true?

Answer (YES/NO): NO